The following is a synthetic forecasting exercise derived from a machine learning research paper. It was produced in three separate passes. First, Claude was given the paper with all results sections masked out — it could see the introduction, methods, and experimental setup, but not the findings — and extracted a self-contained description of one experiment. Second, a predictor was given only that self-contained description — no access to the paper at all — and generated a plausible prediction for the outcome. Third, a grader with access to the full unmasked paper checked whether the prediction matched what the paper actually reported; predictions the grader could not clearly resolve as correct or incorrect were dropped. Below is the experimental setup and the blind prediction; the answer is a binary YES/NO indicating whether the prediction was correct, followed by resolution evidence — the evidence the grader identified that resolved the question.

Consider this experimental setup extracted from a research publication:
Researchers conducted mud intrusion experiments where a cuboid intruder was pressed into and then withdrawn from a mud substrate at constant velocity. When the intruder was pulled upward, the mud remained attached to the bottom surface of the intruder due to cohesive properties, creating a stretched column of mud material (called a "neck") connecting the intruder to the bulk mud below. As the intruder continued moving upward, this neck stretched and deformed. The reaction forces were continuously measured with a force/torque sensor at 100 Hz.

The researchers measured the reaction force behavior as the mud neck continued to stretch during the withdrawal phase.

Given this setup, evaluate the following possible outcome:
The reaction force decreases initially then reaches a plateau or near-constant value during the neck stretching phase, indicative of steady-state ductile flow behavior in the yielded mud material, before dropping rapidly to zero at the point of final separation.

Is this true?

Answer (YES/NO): NO